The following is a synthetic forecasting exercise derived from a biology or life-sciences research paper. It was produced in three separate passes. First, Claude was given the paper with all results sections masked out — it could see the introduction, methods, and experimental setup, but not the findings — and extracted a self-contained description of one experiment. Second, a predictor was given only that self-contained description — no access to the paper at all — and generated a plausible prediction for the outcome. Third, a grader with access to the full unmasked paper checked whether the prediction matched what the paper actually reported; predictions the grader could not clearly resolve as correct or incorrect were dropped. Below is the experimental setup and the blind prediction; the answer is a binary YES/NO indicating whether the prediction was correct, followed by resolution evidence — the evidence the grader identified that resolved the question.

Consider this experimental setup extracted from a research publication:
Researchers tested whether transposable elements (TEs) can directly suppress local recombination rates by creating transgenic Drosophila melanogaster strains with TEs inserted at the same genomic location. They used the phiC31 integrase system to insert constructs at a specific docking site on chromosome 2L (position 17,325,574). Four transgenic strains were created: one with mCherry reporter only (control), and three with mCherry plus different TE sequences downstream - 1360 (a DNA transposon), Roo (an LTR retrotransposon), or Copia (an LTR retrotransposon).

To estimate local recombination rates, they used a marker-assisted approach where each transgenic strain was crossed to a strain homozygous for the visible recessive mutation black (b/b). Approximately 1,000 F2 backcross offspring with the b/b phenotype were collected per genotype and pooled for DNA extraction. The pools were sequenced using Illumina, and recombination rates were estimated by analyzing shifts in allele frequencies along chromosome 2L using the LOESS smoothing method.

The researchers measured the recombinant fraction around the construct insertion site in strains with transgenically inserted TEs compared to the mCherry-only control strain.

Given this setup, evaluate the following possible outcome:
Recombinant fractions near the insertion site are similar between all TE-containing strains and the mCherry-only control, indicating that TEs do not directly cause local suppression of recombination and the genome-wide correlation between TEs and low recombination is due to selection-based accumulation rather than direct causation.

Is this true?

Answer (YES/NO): NO